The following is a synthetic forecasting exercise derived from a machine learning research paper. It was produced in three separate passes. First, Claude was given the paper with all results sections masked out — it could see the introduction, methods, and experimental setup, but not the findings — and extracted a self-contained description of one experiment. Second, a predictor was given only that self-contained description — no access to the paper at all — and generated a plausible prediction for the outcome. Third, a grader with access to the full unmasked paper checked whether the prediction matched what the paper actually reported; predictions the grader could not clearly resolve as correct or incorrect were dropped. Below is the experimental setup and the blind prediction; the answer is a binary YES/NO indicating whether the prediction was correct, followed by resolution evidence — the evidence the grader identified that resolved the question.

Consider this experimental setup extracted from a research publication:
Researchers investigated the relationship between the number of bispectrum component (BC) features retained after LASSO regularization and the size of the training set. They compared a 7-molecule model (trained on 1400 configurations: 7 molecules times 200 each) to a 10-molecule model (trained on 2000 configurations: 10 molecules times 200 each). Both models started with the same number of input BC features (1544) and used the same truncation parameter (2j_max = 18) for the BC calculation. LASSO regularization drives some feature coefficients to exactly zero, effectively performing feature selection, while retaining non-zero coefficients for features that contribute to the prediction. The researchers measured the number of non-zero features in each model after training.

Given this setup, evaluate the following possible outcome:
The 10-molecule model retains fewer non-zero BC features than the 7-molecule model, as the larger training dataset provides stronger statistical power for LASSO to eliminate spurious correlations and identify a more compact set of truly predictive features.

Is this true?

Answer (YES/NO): NO